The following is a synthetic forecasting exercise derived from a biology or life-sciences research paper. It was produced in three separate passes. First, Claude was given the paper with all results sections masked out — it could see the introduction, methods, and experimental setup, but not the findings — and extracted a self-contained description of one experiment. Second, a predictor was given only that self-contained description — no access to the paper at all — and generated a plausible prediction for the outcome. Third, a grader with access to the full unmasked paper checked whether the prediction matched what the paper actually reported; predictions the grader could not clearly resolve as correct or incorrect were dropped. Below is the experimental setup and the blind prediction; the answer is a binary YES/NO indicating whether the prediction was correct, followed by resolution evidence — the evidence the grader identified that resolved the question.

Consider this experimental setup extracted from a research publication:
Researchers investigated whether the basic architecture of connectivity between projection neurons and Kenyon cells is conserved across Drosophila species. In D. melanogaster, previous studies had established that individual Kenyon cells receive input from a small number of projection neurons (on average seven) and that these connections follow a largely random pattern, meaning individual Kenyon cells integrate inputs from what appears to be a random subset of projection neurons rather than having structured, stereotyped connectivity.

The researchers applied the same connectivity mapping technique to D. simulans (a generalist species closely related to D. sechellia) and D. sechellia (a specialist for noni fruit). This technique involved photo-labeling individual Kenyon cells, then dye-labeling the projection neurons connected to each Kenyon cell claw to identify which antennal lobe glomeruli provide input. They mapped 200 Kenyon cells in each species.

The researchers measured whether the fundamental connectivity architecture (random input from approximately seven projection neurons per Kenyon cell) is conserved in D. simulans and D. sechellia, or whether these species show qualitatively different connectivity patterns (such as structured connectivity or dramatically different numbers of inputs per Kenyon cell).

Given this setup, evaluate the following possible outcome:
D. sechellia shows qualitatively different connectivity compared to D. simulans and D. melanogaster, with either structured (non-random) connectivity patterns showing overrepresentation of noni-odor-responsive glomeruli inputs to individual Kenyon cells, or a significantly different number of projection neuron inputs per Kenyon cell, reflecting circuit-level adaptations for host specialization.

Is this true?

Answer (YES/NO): NO